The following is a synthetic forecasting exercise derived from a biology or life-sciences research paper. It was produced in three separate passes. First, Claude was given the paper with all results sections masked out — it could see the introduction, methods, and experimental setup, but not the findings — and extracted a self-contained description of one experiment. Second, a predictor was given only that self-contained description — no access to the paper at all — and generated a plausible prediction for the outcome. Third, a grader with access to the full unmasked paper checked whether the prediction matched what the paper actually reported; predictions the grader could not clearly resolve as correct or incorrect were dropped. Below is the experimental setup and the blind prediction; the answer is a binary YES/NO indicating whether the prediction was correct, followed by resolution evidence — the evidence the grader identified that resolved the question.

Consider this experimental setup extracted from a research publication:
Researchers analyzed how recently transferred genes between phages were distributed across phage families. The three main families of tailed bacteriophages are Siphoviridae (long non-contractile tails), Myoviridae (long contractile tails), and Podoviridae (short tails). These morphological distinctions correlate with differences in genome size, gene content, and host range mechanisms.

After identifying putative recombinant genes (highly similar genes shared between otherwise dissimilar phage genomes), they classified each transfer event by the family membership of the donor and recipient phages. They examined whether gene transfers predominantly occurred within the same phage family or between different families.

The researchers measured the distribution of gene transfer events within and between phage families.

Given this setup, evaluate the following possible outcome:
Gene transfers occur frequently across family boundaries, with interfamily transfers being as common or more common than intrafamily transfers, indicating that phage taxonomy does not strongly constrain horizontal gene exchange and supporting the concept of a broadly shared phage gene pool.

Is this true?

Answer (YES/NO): NO